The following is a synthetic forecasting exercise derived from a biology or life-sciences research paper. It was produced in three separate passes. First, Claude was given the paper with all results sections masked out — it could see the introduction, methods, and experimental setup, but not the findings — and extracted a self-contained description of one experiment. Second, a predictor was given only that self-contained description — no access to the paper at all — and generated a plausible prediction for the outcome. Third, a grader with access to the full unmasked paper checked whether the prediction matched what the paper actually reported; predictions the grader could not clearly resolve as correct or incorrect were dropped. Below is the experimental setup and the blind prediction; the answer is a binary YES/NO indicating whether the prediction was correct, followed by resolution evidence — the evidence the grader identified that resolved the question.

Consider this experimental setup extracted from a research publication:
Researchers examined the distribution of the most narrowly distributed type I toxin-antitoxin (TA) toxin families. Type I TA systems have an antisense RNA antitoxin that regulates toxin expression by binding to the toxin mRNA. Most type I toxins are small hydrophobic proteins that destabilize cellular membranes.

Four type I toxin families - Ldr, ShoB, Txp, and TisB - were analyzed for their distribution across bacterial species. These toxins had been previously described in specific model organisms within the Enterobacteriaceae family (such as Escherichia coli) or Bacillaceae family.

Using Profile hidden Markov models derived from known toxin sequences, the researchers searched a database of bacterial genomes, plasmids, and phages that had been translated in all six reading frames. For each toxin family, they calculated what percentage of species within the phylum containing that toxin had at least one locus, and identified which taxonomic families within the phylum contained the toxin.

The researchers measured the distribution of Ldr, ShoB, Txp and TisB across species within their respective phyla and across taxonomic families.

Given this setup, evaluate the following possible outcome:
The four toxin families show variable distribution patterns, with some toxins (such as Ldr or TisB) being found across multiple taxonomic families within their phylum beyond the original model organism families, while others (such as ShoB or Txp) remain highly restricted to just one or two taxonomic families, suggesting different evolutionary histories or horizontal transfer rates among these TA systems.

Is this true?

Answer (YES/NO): NO